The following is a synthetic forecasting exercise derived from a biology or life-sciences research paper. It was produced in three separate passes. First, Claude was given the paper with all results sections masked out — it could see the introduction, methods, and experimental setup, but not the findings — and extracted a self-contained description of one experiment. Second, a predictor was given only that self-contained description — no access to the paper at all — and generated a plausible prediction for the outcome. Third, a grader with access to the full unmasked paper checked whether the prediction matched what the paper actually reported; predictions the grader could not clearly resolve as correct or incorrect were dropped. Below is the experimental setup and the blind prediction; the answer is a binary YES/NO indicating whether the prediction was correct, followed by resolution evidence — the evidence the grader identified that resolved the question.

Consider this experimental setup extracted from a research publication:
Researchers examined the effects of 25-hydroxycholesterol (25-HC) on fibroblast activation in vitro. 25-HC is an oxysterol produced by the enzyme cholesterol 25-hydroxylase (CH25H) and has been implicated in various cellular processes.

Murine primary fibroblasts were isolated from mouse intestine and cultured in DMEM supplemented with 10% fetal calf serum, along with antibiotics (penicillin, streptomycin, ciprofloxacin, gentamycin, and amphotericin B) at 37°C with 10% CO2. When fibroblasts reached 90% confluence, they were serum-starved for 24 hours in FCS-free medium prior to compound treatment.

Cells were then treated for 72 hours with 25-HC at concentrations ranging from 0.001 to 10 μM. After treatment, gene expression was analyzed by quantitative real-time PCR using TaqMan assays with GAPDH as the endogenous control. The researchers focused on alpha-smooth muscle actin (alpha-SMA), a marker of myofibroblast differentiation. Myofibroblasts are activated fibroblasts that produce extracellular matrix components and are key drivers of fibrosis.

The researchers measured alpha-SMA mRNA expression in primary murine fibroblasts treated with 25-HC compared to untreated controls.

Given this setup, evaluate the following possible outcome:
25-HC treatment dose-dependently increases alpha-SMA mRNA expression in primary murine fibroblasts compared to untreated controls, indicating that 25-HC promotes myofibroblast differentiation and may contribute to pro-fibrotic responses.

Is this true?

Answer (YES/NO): NO